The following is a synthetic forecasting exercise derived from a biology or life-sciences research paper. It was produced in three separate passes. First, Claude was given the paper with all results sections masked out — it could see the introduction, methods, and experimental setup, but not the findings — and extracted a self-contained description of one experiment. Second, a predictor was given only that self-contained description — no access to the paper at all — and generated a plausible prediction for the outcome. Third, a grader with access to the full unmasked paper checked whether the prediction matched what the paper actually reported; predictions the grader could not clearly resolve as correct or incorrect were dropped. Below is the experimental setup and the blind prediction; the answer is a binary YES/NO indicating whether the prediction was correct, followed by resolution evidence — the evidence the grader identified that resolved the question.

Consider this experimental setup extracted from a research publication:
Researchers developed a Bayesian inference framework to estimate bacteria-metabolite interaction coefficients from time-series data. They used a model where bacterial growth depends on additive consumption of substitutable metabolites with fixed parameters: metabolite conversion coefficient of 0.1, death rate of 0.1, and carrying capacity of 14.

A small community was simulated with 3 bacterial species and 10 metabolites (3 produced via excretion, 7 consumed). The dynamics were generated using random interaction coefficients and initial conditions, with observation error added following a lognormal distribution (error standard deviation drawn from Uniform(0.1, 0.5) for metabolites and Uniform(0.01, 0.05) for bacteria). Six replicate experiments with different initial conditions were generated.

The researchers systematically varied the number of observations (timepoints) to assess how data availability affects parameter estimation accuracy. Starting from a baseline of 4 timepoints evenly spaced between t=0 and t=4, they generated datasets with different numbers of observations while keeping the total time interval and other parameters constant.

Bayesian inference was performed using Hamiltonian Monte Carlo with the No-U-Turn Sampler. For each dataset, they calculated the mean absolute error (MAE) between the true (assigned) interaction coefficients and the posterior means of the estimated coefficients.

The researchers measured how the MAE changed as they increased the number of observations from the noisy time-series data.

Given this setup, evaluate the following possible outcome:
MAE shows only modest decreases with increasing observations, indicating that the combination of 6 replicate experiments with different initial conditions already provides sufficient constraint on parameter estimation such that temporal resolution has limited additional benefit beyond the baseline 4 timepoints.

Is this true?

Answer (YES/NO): NO